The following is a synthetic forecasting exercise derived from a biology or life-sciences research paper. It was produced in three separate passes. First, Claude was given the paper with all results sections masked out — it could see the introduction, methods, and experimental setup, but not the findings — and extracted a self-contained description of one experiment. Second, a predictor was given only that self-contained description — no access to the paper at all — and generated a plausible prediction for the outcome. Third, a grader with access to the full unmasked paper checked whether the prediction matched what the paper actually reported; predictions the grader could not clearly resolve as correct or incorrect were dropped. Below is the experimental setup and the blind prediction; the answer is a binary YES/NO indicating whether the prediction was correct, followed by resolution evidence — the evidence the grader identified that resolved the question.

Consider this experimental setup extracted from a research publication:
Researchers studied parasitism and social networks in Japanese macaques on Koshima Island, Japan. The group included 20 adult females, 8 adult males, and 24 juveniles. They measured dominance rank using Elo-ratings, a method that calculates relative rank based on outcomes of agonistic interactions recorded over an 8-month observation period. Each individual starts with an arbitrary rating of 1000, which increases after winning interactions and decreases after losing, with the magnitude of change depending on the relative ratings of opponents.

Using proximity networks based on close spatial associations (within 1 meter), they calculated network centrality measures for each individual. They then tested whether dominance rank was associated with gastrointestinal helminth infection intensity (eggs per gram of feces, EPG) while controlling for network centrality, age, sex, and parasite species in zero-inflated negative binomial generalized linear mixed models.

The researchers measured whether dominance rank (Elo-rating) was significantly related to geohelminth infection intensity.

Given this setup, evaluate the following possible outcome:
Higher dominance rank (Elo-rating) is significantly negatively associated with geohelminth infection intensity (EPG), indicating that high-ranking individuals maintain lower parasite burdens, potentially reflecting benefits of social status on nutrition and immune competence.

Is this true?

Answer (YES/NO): NO